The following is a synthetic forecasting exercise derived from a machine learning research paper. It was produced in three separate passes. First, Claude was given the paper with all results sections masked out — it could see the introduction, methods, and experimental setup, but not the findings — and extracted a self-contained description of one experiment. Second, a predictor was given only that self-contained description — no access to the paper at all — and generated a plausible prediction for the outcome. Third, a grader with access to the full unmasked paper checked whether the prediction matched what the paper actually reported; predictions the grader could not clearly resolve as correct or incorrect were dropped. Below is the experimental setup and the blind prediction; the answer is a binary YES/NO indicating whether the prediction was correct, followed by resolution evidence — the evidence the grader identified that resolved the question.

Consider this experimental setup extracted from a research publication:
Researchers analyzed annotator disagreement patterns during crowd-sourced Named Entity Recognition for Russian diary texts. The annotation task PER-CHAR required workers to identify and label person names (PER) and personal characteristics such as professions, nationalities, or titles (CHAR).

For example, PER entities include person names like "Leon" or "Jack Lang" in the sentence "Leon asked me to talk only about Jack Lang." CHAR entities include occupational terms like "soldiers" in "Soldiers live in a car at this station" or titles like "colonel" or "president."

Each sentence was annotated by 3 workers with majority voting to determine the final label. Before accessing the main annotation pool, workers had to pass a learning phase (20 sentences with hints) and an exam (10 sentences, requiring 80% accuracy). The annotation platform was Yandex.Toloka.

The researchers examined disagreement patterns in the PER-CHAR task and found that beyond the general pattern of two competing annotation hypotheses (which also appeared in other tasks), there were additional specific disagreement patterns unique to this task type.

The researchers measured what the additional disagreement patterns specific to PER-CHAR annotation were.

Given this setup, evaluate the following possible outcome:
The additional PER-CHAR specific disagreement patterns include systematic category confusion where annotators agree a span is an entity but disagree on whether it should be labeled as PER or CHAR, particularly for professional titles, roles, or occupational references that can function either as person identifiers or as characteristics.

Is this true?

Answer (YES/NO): NO